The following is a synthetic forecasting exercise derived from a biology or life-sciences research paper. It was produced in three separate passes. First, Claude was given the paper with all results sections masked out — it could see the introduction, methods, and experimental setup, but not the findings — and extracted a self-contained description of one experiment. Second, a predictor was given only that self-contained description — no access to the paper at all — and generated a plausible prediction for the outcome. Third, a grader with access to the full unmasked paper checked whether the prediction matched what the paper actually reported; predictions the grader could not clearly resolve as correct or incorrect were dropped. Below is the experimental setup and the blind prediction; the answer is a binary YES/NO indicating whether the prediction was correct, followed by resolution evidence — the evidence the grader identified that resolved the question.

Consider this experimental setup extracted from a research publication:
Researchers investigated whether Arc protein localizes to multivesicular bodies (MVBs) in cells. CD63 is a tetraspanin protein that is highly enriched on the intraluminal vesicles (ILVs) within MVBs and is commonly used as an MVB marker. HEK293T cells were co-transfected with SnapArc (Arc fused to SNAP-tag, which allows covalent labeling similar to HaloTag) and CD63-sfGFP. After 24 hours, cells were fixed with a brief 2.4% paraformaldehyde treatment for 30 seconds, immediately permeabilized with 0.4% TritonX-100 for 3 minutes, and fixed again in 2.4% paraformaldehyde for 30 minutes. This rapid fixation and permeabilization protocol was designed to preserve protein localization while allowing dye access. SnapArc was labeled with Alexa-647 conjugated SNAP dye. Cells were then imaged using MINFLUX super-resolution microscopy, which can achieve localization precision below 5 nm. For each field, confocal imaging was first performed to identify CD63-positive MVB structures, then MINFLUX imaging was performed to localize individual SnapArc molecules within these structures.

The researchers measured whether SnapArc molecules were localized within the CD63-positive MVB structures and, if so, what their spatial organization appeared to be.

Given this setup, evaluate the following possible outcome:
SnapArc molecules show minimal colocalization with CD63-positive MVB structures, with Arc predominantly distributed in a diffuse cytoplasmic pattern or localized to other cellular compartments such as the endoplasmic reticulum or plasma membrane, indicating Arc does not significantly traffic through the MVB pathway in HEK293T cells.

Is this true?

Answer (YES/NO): NO